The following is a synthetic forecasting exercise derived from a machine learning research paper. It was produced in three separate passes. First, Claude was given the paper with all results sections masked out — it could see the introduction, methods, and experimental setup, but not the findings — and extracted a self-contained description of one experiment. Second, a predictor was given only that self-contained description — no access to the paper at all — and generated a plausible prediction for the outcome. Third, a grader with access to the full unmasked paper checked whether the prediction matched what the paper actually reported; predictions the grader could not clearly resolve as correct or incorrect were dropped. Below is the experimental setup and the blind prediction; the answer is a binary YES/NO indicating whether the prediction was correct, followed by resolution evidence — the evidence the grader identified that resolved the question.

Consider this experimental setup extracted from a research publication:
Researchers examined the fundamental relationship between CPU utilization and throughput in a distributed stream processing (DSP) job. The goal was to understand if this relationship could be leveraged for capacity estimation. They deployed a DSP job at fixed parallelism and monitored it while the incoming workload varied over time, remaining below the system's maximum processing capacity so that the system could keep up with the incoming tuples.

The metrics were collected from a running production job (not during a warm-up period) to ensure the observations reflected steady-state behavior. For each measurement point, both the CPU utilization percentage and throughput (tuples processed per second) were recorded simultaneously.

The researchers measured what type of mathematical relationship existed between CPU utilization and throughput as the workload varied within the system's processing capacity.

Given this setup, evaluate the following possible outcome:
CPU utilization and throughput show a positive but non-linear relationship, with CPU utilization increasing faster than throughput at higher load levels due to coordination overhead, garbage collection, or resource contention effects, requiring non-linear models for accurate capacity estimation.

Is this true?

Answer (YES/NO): NO